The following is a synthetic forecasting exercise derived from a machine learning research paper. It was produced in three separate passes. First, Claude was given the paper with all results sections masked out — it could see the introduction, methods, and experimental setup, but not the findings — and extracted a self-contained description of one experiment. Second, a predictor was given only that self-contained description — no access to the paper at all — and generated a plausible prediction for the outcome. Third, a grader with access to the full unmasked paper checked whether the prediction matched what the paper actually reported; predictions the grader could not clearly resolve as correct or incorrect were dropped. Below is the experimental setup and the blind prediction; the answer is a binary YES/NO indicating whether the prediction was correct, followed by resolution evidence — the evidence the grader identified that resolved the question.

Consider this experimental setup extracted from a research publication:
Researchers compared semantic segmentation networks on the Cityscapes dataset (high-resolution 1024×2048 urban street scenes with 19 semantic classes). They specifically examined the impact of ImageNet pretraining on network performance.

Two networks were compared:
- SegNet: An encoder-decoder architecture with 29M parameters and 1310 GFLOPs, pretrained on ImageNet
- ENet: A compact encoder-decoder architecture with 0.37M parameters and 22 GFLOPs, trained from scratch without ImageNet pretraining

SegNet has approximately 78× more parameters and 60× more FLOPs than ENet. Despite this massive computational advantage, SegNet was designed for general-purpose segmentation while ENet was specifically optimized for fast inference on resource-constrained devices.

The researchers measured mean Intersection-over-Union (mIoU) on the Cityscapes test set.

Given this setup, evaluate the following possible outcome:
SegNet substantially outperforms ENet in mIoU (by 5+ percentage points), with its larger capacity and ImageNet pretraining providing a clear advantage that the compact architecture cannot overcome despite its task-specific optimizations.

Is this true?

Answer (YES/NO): NO